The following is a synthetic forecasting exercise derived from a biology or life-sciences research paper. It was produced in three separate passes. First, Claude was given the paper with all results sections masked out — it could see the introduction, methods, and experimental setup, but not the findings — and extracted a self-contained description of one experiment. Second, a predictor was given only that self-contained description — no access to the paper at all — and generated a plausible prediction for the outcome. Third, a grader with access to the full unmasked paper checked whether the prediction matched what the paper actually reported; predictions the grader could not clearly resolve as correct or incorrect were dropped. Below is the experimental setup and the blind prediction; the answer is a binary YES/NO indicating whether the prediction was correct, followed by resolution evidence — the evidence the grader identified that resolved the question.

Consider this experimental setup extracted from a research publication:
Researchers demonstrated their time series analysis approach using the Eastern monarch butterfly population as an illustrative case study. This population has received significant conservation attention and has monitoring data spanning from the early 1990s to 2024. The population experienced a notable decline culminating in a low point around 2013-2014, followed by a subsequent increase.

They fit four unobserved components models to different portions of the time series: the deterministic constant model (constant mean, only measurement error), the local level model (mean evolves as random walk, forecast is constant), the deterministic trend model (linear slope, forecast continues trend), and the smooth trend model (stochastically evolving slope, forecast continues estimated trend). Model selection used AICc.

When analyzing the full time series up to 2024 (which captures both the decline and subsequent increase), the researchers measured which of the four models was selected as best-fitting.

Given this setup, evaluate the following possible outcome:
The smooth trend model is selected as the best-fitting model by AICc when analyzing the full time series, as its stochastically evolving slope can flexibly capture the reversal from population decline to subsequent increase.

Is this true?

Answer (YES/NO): NO